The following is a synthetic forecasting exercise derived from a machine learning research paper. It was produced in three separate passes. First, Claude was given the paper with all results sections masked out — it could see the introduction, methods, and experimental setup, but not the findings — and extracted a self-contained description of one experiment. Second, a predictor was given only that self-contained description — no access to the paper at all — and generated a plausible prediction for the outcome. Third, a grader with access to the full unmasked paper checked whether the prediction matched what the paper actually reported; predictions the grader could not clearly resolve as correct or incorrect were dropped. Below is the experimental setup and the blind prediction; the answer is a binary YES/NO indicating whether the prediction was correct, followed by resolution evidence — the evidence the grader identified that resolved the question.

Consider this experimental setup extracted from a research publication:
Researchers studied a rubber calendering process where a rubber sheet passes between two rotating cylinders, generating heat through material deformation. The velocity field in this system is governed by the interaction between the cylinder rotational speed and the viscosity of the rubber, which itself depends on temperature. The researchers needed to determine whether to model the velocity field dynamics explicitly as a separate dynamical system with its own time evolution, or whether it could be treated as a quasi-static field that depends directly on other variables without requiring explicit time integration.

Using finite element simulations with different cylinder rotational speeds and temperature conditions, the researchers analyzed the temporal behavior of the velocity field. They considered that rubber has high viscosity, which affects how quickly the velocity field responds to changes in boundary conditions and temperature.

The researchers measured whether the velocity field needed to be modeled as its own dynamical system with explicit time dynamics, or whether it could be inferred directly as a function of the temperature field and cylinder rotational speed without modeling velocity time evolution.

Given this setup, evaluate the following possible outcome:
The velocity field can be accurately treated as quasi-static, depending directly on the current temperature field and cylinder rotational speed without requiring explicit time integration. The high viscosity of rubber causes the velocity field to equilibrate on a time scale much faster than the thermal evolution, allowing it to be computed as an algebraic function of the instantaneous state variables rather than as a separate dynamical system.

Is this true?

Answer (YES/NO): YES